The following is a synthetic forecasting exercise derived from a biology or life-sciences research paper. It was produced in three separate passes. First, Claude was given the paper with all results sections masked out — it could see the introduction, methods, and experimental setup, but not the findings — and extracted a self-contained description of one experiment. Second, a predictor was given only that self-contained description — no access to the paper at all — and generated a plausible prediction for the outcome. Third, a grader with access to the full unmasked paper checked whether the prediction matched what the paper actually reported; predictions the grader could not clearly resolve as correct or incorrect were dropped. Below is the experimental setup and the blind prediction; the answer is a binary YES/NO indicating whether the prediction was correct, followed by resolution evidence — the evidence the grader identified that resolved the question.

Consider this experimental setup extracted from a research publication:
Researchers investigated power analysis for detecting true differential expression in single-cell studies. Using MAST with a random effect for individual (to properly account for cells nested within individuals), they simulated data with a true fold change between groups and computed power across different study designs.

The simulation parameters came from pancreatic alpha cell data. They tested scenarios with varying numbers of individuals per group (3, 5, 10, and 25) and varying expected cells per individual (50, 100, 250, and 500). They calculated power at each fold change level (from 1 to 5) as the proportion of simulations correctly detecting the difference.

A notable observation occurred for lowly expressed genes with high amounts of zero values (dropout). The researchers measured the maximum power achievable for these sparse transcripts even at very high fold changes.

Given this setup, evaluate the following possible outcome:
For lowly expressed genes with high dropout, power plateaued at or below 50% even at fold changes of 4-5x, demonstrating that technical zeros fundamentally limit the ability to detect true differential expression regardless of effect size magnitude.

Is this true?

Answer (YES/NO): NO